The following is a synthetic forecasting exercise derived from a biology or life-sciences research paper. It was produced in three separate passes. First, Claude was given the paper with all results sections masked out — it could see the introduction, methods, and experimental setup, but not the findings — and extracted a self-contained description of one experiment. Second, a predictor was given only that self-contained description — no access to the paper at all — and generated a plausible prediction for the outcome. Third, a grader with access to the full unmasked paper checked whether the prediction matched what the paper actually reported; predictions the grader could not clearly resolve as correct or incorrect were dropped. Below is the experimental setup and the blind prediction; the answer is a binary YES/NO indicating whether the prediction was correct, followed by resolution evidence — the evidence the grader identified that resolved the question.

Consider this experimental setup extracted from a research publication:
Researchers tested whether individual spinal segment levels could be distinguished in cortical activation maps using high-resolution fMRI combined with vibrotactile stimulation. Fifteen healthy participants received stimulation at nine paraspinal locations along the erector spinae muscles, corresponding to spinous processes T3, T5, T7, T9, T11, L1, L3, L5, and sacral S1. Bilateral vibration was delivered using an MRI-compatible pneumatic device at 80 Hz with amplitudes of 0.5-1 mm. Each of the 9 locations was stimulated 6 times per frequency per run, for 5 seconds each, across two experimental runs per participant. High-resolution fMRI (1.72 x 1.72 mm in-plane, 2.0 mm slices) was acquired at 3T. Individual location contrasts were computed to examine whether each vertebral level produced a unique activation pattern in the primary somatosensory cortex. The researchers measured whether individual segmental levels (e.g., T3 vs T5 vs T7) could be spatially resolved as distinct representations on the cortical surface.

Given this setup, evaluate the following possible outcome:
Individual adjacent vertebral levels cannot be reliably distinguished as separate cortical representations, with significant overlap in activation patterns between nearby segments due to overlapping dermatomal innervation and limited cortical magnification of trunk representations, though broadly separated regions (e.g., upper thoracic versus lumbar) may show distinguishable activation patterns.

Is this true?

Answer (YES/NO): YES